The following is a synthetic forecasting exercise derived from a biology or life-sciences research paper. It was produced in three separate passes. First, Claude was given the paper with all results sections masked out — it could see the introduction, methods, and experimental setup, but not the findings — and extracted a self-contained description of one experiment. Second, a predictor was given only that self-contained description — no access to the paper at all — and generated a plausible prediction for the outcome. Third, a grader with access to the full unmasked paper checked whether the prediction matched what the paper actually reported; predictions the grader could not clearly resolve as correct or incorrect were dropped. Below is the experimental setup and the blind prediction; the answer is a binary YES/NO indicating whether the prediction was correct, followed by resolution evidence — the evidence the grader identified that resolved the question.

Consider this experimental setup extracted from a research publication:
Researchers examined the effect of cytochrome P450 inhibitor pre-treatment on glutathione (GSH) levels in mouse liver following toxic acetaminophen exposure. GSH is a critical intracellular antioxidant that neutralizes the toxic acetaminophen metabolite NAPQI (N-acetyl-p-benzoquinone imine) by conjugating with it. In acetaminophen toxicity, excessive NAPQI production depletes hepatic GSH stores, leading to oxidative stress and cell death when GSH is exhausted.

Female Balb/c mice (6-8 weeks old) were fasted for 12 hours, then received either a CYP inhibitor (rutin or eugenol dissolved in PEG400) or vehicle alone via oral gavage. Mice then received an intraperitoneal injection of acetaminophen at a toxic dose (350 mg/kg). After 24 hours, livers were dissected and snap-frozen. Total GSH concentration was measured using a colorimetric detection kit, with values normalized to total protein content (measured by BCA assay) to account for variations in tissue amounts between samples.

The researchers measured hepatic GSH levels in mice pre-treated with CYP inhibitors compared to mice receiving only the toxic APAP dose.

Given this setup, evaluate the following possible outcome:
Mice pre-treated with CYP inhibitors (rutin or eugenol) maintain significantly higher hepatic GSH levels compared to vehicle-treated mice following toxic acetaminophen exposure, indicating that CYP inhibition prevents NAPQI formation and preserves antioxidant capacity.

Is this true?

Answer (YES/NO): NO